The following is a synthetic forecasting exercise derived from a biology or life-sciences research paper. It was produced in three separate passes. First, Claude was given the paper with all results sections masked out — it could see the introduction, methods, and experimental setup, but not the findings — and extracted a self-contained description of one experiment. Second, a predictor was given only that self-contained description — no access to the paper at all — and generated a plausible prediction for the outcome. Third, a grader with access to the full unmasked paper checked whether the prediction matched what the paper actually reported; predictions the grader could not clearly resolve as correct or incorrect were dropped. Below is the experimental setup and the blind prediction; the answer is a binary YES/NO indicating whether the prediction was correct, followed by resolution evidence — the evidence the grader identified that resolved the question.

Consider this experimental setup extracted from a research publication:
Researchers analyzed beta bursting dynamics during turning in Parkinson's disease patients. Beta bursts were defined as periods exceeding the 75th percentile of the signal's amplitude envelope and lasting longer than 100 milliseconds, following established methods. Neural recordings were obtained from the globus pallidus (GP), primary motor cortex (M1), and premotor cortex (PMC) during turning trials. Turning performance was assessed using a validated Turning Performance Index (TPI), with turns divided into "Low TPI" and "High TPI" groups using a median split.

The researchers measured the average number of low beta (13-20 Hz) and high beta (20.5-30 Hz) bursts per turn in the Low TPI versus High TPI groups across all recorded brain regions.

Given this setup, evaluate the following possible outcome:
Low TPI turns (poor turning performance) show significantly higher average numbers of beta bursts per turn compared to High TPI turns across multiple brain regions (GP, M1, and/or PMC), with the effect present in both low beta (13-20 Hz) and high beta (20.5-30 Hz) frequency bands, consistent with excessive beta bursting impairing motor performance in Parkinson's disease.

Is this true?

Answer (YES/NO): YES